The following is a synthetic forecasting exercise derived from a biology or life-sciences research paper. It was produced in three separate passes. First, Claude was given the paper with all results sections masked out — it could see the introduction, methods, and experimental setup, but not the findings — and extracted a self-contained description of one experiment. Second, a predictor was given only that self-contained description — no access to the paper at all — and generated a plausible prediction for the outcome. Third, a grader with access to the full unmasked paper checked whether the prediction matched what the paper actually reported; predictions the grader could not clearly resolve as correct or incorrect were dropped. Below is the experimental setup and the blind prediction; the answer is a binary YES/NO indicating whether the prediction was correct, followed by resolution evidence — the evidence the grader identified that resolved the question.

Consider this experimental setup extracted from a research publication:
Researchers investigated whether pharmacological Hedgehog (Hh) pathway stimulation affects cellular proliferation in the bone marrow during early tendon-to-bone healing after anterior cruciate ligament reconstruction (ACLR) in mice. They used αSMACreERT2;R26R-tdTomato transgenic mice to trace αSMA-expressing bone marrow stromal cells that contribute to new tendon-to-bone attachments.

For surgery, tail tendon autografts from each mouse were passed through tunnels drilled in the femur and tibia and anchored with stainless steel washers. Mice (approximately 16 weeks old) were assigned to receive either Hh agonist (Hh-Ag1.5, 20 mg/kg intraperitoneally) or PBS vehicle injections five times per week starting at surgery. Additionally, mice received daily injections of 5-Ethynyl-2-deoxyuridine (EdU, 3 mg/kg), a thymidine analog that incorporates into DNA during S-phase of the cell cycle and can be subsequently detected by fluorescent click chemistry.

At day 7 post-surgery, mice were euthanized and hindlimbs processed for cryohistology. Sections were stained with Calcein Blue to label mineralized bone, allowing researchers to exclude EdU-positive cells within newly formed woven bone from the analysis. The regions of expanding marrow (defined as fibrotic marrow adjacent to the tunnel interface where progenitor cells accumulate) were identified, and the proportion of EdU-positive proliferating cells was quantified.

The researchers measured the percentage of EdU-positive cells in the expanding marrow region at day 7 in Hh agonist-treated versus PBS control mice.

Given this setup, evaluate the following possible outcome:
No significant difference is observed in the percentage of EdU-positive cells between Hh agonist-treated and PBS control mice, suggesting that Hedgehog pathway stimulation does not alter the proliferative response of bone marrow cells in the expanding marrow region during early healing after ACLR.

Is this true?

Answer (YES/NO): NO